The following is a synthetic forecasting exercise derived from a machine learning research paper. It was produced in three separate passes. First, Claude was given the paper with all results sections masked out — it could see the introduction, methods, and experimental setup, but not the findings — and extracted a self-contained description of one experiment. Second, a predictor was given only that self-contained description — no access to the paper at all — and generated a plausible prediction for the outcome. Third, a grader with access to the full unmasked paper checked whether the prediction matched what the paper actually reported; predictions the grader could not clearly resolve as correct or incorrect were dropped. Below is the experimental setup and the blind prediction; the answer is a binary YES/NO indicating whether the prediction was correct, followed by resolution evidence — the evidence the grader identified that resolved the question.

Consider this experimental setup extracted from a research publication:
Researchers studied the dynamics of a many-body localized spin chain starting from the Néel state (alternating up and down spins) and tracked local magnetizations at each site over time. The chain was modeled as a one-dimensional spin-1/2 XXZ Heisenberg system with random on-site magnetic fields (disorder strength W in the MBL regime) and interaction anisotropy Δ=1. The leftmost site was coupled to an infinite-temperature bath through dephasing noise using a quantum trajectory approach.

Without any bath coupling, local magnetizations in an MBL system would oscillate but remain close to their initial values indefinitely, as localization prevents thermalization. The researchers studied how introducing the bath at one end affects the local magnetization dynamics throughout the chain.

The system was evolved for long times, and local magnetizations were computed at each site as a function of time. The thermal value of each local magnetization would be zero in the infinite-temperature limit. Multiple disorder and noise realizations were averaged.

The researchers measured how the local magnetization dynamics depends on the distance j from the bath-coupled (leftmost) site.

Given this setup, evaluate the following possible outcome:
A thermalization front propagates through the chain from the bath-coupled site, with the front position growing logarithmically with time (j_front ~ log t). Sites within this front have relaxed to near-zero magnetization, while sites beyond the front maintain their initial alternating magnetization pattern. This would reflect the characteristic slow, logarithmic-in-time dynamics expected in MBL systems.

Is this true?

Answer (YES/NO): YES